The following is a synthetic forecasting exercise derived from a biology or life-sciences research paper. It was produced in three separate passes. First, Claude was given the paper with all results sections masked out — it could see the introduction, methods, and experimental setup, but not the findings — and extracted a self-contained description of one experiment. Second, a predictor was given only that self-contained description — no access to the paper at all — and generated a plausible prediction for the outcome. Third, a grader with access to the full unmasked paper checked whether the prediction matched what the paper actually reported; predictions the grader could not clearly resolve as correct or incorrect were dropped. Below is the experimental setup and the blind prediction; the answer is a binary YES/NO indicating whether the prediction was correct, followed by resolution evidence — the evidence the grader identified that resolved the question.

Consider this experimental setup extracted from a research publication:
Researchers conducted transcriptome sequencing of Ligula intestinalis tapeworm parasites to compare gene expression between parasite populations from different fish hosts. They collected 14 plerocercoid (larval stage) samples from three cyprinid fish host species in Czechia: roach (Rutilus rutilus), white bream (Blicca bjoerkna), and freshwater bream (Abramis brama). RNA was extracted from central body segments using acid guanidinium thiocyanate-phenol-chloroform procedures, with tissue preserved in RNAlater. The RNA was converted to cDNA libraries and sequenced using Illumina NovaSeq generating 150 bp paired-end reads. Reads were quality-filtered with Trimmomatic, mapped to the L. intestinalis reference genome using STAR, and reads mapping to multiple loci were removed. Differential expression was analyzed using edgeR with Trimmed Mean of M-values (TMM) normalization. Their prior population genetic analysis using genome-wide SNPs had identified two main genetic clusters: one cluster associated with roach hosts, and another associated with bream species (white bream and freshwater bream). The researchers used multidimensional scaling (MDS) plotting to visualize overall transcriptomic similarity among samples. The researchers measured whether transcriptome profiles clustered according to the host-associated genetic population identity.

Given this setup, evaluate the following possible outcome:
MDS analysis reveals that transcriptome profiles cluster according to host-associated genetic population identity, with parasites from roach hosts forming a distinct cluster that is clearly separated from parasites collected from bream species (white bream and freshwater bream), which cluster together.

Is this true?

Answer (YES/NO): YES